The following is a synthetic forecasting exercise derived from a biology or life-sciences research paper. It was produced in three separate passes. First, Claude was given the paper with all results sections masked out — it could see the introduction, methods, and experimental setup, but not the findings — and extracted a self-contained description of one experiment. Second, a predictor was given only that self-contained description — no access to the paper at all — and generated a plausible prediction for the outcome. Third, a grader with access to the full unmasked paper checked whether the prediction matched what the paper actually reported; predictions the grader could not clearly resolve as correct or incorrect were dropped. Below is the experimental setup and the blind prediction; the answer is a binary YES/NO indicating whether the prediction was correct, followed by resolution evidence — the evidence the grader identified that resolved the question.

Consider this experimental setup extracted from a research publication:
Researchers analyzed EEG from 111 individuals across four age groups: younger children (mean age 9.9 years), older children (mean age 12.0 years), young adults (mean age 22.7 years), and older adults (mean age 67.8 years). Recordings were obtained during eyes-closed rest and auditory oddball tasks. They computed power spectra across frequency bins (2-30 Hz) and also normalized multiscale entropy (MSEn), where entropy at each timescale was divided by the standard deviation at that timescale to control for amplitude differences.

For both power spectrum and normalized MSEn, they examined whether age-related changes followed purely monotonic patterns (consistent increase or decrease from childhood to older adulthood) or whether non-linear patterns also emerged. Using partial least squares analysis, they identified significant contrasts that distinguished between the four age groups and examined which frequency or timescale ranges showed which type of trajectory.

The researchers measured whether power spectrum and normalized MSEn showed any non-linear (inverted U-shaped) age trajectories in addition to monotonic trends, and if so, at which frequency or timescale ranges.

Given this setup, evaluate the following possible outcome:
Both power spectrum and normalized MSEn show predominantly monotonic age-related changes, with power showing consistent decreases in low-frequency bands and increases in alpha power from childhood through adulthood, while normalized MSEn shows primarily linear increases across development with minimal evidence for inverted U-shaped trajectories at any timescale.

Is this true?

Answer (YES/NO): NO